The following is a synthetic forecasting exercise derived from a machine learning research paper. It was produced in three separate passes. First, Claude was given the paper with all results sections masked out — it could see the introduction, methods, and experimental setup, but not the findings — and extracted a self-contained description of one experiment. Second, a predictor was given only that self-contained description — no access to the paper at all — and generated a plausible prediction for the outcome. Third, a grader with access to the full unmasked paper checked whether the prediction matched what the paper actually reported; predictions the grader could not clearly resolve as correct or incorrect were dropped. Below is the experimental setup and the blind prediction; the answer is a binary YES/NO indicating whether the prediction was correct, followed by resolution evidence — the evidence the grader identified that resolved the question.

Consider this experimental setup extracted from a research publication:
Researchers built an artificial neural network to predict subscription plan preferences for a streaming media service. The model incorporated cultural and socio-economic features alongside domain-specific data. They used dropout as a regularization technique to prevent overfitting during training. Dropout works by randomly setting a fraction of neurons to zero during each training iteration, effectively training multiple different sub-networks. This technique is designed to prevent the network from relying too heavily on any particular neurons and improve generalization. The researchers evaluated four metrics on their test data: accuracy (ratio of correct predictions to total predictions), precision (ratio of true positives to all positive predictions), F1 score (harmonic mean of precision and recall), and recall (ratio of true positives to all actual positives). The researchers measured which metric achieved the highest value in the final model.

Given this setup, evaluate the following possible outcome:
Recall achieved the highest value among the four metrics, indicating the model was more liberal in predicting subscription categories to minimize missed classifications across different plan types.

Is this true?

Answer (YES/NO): NO